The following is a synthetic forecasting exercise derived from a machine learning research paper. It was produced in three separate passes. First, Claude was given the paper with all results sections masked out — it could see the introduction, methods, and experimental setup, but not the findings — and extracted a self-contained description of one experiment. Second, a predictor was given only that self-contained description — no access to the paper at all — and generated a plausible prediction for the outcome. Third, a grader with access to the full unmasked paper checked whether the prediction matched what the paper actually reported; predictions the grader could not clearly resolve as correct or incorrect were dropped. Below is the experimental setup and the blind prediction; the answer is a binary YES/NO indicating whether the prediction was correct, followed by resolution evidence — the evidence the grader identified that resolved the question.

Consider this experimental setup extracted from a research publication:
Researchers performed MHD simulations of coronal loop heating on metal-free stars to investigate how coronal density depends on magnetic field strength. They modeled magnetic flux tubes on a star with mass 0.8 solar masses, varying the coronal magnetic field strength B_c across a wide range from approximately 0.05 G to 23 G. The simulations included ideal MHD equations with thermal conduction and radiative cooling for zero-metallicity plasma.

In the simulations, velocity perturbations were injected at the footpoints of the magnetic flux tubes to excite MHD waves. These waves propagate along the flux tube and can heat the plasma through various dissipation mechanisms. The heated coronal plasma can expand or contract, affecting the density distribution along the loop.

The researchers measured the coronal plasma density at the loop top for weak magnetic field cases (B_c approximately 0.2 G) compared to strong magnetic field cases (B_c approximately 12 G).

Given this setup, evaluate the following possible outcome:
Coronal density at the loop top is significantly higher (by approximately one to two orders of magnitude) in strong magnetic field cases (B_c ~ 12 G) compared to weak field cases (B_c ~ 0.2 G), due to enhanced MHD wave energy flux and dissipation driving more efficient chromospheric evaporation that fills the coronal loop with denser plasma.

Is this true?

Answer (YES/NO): NO